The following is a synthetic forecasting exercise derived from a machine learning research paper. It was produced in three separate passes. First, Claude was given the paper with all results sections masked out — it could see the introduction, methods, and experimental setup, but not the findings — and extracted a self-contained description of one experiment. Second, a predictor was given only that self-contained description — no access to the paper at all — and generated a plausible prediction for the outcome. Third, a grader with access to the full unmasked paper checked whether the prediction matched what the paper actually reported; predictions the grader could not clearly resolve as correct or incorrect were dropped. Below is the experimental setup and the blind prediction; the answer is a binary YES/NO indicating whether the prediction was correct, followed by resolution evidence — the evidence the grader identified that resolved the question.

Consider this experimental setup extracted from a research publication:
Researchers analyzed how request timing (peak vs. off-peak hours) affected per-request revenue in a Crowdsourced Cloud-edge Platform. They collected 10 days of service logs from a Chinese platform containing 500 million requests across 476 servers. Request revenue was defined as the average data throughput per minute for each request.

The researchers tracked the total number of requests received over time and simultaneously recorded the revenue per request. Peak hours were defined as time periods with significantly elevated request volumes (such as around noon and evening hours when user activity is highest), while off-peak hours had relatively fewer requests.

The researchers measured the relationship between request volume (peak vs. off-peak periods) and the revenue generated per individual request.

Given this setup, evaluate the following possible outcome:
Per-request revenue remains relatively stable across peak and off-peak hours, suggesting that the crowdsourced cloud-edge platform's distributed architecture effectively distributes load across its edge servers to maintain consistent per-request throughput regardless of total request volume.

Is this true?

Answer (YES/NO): NO